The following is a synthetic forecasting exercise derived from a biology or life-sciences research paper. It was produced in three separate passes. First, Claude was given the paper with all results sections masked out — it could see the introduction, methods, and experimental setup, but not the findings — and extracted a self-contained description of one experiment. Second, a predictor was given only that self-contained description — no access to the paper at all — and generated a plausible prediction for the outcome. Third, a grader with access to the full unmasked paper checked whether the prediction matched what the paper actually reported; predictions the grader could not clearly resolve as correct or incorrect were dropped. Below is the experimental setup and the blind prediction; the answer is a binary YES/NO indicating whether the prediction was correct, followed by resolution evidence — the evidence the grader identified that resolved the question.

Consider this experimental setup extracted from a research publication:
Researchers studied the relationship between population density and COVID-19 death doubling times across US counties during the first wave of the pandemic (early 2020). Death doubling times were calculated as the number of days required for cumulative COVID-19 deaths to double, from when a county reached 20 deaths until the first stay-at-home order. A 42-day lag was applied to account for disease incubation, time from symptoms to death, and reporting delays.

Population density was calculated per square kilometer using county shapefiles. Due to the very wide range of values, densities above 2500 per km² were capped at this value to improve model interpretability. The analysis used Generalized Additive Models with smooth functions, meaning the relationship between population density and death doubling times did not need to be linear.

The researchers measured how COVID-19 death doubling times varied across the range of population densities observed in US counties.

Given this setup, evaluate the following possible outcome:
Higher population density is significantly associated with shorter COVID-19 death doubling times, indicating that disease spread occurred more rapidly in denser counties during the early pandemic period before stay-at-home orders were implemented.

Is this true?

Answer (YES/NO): YES